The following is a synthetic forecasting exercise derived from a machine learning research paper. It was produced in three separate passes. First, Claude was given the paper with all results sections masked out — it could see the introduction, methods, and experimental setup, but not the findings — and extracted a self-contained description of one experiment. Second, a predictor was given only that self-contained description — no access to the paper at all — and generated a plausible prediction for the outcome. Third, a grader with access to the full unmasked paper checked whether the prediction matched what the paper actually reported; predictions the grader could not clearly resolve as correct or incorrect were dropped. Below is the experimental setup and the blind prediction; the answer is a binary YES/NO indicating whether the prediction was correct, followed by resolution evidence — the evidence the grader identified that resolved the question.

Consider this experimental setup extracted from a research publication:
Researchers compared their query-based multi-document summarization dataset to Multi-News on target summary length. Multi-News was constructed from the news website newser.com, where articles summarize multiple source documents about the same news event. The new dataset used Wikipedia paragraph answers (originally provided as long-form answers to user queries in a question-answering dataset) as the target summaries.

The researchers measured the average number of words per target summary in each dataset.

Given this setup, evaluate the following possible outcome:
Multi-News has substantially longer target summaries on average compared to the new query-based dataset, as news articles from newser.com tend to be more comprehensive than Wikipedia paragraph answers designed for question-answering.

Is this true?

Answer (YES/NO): YES